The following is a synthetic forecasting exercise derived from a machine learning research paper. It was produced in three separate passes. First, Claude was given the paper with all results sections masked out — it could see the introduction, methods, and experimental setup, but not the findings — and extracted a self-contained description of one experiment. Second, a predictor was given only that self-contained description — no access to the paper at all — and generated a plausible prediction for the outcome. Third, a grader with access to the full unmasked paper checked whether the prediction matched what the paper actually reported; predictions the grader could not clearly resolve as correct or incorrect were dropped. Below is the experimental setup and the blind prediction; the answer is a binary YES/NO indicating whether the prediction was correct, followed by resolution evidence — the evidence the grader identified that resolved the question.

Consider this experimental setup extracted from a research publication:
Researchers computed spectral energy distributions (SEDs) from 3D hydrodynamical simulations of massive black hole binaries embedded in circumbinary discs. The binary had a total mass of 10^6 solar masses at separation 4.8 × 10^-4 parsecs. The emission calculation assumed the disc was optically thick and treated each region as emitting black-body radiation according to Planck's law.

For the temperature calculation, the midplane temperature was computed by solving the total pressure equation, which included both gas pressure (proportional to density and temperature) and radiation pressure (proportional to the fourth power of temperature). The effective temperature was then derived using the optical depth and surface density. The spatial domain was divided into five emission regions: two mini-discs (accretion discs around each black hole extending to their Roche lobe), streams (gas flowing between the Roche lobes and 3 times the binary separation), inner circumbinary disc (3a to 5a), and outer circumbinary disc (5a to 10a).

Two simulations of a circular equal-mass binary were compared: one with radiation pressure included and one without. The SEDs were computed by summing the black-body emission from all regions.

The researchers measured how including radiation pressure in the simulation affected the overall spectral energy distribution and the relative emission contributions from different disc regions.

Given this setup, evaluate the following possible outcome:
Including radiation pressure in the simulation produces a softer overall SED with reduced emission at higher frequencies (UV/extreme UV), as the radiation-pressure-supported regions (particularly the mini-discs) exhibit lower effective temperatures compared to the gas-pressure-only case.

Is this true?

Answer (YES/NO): NO